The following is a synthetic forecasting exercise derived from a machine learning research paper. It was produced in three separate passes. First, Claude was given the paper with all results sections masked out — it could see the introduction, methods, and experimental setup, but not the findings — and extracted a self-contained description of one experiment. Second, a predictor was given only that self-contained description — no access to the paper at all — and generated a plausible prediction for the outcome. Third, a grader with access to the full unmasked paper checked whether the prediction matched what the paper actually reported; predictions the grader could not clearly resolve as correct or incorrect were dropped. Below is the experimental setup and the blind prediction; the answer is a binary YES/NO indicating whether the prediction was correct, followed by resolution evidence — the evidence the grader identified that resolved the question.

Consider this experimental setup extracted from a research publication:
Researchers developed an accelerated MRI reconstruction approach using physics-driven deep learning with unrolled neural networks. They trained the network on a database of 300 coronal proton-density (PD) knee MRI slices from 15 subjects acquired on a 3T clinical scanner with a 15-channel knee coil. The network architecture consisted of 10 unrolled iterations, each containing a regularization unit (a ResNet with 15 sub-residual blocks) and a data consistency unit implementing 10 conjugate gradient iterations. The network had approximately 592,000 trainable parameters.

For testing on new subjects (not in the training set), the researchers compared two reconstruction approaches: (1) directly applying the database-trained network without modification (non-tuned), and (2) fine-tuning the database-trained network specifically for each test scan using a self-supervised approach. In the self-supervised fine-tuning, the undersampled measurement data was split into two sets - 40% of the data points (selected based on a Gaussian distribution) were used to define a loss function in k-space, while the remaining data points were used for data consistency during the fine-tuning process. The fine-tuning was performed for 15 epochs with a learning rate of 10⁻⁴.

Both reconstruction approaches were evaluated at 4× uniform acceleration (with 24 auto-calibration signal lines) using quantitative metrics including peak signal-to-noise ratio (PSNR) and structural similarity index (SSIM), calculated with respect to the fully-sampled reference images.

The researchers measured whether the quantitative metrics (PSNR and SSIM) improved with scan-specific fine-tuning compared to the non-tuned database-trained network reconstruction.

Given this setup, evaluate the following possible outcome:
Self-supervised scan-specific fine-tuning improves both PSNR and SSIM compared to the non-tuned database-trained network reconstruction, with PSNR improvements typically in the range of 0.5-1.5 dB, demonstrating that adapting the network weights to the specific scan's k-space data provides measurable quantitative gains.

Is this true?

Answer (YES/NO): NO